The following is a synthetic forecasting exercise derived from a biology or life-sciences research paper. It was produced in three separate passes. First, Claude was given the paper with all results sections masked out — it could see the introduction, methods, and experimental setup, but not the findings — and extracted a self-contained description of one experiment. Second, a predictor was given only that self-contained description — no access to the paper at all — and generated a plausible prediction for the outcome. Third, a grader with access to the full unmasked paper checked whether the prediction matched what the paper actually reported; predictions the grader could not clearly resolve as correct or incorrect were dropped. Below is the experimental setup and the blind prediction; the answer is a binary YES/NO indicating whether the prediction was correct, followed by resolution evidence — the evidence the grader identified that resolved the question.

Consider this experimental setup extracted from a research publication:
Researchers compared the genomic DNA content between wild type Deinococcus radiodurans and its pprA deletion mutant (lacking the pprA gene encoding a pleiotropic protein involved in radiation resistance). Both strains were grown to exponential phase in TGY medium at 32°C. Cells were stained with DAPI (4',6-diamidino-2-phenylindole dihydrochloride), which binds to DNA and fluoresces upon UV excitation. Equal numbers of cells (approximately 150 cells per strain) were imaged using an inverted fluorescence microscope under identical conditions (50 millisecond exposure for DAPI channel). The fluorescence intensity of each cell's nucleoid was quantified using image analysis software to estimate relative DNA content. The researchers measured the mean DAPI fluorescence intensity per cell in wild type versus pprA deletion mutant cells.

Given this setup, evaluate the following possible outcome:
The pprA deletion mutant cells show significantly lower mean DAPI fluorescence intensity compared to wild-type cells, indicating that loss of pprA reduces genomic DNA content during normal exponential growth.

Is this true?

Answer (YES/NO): NO